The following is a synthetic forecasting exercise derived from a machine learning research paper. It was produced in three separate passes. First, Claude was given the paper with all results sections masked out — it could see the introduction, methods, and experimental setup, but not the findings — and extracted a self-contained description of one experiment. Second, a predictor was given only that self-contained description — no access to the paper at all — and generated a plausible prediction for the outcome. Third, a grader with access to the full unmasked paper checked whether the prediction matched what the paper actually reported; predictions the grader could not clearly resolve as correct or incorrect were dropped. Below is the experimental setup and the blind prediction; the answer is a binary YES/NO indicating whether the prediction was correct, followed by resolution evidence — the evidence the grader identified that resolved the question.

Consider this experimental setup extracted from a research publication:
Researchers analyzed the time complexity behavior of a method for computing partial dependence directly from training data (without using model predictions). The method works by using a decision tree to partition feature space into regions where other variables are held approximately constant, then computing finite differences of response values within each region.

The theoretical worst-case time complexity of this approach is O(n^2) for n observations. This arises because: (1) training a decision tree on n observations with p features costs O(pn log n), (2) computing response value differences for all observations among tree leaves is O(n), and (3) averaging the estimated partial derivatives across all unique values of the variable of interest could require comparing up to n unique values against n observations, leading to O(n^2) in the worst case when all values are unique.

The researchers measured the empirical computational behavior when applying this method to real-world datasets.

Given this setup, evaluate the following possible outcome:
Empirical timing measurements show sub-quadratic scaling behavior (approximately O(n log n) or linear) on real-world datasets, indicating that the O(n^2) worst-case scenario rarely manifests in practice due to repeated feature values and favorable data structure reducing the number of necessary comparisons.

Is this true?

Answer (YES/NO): YES